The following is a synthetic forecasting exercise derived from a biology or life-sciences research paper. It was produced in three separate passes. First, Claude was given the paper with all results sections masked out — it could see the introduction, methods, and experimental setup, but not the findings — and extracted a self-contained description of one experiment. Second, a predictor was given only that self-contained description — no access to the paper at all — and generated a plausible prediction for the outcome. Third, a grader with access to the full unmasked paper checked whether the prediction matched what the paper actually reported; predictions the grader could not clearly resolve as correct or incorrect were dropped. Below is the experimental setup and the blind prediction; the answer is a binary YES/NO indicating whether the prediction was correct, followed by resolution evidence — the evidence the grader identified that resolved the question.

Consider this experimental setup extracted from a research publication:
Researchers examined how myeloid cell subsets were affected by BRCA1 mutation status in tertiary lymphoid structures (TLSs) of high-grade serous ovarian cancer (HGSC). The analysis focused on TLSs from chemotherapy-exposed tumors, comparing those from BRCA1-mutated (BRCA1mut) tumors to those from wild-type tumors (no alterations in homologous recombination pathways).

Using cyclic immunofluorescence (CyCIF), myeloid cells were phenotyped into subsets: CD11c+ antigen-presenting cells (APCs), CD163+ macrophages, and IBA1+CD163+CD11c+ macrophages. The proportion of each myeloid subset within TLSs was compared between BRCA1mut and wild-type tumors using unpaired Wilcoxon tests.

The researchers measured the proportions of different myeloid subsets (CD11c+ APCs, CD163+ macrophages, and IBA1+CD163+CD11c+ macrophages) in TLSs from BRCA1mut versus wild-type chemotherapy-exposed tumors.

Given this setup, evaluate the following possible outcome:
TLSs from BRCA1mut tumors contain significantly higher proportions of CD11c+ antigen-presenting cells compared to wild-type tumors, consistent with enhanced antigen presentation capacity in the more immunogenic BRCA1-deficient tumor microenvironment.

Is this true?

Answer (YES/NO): NO